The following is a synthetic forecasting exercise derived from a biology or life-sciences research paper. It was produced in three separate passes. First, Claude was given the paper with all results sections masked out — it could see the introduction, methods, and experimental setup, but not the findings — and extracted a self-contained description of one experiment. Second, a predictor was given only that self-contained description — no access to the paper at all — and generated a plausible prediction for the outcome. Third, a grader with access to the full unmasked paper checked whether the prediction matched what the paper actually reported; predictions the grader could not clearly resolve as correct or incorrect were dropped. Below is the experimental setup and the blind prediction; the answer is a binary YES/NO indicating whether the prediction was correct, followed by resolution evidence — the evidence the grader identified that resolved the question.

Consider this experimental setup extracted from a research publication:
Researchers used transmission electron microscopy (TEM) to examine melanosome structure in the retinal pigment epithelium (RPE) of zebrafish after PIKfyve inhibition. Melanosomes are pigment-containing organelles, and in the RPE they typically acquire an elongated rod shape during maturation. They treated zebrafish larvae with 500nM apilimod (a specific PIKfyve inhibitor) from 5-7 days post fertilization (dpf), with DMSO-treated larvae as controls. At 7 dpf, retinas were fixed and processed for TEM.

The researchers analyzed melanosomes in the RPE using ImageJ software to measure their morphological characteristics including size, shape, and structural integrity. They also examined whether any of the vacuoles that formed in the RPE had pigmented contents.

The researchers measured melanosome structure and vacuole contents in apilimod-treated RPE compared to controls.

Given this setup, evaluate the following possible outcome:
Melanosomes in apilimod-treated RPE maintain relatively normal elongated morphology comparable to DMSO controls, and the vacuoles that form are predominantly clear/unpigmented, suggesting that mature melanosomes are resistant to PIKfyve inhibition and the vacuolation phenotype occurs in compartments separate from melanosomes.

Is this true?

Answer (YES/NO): NO